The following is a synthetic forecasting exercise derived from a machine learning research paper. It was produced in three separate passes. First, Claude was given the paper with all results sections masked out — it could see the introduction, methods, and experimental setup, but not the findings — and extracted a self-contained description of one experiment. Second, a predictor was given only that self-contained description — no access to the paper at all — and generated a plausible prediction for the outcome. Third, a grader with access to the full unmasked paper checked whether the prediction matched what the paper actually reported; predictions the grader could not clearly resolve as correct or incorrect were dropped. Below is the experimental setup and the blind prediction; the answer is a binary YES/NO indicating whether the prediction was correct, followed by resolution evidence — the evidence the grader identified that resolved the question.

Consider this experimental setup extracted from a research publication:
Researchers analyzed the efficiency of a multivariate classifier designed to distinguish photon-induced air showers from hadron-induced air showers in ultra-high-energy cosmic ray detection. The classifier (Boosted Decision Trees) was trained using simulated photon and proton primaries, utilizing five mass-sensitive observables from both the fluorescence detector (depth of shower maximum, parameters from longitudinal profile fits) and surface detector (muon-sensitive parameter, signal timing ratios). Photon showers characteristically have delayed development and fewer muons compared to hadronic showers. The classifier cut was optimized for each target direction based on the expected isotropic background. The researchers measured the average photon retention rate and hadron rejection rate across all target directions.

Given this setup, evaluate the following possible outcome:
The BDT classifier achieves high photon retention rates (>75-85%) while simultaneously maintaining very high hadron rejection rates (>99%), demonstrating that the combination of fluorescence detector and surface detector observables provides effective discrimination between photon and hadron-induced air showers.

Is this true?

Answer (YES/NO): NO